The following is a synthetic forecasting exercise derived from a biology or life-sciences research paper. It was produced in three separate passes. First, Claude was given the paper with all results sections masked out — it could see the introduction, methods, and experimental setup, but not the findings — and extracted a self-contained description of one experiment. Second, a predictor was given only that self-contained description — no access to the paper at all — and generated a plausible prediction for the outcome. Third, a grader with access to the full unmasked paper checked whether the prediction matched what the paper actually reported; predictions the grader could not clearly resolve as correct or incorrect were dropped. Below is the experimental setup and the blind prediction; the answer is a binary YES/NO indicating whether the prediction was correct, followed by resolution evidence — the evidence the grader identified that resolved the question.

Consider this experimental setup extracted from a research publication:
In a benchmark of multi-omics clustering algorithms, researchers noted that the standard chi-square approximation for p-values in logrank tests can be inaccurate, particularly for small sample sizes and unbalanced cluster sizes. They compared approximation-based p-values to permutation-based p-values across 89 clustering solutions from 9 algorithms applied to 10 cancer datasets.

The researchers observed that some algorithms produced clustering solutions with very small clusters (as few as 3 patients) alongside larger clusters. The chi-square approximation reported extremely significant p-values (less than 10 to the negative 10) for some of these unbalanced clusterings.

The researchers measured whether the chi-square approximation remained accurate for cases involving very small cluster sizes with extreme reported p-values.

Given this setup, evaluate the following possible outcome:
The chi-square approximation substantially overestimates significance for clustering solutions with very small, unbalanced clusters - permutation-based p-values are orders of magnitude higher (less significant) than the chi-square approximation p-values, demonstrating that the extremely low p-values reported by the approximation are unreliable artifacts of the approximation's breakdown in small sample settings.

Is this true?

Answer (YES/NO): YES